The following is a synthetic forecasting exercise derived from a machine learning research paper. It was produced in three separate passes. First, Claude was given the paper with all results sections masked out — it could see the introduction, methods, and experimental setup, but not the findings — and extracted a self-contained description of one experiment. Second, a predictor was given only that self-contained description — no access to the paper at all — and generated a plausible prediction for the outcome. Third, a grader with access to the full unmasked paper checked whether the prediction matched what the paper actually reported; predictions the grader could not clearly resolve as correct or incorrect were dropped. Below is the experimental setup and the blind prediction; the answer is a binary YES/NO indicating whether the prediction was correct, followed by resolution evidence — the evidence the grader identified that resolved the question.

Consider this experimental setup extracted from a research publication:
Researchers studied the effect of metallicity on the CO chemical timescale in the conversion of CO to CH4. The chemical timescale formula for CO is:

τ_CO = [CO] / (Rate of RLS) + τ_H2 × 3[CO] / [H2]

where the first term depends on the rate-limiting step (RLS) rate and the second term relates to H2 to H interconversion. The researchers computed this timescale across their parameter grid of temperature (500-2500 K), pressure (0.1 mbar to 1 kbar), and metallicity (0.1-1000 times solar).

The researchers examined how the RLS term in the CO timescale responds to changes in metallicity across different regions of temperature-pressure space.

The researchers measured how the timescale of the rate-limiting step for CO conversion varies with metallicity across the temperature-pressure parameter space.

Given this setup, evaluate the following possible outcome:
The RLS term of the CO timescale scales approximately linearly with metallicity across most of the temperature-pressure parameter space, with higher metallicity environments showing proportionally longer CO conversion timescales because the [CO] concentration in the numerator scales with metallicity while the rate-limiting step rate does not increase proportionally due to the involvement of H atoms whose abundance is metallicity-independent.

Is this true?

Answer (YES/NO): NO